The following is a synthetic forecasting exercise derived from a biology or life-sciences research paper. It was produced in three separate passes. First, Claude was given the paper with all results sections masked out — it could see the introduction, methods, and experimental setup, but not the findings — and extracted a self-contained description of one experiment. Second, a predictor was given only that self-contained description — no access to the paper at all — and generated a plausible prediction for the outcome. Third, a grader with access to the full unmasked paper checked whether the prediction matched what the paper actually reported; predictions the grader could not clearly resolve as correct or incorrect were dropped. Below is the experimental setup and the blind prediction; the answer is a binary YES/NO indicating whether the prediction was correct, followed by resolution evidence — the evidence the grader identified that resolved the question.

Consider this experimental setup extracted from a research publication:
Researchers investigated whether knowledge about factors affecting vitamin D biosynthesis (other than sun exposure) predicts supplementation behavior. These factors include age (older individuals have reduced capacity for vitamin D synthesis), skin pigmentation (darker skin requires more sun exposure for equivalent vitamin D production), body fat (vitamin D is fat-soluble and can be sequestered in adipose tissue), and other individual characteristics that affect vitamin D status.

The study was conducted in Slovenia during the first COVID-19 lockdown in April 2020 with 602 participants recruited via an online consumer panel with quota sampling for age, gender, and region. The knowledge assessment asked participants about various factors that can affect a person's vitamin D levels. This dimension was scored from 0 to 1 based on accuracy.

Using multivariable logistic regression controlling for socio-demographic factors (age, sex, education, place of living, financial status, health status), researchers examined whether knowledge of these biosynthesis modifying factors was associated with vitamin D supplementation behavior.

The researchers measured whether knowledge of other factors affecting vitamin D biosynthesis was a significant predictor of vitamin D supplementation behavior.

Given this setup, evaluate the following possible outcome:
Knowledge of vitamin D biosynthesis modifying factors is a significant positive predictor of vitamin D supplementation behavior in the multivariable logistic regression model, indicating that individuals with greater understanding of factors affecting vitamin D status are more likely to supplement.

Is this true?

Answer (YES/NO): NO